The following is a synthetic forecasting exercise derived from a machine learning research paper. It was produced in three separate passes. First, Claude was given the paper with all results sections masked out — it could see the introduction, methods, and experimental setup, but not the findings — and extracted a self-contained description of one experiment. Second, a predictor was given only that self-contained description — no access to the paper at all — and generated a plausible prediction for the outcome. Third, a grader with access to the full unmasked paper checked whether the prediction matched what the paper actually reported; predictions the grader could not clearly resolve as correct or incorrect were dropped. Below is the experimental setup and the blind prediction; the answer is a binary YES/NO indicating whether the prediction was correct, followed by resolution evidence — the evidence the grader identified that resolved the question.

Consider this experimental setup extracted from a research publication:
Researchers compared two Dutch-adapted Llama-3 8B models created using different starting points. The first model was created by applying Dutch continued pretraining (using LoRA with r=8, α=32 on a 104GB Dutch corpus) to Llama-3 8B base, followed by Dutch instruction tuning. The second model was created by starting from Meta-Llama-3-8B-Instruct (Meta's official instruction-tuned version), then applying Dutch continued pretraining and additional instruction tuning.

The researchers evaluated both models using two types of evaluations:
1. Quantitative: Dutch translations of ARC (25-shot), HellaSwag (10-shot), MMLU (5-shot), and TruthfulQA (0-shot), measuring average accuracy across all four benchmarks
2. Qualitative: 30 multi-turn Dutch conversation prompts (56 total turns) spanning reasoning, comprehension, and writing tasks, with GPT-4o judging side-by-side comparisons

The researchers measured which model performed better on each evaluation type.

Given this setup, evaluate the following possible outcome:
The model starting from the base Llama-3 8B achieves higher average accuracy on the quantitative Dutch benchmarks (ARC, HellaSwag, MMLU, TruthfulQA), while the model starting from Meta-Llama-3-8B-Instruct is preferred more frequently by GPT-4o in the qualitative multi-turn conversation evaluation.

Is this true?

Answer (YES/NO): YES